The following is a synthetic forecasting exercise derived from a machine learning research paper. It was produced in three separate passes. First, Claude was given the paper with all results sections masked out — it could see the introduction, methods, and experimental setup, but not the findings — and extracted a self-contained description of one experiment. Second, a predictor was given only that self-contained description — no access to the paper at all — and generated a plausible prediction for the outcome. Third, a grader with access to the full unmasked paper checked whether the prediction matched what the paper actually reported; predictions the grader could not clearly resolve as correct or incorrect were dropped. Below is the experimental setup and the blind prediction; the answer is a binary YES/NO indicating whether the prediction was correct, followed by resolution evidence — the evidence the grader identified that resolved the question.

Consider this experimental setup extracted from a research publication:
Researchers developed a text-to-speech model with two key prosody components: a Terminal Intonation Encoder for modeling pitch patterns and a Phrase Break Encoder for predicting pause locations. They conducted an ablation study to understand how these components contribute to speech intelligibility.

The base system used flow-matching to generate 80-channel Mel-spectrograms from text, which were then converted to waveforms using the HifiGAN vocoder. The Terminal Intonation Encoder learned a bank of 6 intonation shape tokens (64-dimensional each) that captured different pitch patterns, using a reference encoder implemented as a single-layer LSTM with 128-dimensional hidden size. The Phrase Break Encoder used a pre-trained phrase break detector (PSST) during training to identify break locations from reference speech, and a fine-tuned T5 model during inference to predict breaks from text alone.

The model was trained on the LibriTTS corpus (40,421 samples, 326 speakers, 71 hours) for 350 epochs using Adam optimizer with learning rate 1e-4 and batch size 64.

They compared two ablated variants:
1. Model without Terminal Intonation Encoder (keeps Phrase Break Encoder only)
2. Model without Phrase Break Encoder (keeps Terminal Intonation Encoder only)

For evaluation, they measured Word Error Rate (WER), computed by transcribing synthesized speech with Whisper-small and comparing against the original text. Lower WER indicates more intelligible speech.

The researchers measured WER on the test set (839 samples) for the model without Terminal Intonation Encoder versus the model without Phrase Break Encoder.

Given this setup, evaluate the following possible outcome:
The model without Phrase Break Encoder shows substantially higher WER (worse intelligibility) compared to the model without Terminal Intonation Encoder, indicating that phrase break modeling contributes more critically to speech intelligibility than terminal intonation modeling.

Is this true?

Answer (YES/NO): NO